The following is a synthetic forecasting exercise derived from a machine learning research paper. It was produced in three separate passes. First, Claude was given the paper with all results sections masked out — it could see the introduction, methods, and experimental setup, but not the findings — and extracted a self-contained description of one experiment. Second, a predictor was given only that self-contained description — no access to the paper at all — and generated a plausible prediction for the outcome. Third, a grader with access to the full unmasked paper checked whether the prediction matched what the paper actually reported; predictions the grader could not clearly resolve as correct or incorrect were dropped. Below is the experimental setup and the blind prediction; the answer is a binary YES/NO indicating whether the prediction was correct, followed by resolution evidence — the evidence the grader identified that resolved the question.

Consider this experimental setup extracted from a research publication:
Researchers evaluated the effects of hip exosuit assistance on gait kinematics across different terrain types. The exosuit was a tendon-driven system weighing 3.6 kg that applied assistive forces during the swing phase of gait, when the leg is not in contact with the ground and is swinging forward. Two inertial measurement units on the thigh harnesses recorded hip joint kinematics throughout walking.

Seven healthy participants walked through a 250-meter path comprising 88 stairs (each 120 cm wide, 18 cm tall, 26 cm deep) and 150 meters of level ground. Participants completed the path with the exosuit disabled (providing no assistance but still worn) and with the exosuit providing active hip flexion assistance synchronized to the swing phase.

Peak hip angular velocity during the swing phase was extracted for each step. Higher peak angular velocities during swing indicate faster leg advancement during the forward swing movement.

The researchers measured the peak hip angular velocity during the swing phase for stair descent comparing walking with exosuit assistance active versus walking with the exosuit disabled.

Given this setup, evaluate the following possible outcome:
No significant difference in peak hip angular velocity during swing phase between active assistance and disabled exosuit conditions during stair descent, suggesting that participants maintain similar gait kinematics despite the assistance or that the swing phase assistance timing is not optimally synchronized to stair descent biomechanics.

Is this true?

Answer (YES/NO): YES